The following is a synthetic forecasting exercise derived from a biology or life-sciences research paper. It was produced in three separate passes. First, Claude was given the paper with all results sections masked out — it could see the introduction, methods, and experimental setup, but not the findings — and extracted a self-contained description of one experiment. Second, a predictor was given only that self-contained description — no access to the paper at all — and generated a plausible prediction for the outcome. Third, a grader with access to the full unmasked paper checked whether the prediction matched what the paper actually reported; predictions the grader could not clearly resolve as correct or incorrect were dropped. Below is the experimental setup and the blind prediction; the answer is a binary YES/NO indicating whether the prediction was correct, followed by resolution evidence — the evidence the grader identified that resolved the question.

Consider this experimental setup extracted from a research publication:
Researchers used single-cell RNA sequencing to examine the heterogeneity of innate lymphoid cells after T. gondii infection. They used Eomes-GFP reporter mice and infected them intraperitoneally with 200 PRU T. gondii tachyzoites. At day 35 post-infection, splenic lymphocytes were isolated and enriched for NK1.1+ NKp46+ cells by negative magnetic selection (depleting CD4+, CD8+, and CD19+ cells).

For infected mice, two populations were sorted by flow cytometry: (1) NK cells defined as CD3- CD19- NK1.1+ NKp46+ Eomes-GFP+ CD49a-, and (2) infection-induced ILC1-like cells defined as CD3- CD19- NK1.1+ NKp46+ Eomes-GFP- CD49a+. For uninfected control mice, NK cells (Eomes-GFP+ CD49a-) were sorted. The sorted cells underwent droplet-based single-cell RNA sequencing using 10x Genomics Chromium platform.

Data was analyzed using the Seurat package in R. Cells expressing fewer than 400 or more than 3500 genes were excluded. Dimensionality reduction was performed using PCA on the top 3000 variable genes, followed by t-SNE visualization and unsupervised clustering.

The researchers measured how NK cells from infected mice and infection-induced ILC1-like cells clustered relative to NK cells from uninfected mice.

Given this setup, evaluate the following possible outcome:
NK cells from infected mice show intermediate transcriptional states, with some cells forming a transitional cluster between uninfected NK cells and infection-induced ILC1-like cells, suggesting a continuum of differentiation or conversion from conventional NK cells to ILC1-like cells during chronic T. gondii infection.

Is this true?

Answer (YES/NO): YES